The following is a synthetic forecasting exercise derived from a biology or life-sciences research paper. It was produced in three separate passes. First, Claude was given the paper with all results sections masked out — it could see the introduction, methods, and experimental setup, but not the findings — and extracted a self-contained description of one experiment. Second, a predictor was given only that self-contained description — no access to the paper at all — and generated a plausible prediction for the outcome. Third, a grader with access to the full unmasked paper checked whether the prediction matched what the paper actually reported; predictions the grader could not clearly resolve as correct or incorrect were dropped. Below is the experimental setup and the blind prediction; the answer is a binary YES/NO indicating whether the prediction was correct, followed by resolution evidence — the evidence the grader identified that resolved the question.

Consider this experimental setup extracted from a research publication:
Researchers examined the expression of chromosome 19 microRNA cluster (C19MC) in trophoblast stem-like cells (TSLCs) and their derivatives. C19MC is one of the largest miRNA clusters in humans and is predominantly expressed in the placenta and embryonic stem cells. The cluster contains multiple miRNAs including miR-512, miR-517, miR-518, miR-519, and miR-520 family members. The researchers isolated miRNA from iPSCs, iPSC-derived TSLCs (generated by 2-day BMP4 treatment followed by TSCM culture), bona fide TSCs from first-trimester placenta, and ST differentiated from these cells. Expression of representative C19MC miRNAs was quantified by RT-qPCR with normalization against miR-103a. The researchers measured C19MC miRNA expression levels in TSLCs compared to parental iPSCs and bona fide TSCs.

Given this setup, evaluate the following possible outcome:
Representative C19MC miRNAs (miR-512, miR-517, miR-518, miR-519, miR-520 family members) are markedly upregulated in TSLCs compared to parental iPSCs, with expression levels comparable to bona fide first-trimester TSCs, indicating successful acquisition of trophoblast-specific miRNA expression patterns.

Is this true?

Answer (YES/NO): NO